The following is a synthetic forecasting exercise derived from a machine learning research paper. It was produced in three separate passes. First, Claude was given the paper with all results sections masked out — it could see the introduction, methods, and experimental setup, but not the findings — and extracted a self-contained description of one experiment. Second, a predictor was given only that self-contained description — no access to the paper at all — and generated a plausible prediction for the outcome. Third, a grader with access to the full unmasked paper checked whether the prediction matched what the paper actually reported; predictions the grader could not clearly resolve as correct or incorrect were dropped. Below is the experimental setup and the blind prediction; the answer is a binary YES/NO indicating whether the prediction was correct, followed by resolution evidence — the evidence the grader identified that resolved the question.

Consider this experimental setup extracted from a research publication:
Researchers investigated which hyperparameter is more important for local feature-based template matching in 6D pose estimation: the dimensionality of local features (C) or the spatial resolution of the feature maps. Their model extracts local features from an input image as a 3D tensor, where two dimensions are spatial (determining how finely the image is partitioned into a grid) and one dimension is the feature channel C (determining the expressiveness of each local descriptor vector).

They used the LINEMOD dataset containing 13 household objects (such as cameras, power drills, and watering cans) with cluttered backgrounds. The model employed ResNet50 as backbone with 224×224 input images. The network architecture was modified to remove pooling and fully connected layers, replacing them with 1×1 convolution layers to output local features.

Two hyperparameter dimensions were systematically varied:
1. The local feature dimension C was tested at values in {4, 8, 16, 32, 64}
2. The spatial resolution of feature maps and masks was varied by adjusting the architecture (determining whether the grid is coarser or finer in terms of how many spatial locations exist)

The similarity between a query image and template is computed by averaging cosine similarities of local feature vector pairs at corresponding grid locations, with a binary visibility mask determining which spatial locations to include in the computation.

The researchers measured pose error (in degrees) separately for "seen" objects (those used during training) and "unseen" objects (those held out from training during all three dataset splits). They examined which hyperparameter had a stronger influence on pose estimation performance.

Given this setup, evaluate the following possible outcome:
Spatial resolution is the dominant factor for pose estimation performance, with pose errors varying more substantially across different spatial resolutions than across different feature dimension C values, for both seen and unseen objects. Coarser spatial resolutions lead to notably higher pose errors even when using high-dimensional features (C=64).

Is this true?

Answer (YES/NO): YES